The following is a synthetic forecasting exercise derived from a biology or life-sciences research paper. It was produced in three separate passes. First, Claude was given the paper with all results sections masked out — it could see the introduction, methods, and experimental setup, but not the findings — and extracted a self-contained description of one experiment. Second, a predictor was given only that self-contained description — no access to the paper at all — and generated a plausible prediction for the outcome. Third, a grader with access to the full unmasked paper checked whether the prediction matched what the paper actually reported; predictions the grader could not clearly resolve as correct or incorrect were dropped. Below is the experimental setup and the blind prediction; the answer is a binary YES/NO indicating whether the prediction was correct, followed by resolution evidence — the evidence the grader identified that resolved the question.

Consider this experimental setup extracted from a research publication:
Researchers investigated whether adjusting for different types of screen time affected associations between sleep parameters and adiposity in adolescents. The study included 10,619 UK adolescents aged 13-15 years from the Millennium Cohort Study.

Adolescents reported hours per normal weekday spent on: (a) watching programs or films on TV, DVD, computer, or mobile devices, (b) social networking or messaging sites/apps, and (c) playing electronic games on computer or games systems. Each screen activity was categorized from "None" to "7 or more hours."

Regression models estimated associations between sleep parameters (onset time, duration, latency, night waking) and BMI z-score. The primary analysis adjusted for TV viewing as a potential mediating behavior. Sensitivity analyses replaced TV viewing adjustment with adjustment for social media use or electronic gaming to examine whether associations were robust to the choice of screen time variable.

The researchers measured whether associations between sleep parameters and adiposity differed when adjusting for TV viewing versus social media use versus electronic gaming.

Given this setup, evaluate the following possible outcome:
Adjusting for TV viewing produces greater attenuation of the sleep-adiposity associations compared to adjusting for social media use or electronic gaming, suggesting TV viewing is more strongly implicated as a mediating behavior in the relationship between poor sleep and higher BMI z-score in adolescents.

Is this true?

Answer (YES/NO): NO